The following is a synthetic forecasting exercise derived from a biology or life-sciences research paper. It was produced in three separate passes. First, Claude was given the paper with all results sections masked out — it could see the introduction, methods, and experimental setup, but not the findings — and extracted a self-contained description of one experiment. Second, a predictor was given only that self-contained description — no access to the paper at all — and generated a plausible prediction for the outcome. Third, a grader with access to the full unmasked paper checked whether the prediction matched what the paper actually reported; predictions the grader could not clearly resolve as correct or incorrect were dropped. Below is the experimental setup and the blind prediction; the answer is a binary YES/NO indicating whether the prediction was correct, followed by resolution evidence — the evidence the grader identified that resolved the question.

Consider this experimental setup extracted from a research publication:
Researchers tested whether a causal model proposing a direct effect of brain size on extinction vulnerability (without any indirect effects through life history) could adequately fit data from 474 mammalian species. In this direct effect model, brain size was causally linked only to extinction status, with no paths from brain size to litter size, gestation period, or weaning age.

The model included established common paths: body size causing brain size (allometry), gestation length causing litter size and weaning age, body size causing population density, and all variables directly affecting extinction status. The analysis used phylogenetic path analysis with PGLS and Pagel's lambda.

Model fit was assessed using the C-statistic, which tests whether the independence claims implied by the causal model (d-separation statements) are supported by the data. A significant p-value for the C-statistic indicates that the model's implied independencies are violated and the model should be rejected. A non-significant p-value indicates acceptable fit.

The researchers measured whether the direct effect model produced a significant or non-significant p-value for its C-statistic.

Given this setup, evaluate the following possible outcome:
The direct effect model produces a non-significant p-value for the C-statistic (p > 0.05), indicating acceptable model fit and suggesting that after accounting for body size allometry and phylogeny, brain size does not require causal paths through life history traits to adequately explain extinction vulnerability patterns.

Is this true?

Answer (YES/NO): NO